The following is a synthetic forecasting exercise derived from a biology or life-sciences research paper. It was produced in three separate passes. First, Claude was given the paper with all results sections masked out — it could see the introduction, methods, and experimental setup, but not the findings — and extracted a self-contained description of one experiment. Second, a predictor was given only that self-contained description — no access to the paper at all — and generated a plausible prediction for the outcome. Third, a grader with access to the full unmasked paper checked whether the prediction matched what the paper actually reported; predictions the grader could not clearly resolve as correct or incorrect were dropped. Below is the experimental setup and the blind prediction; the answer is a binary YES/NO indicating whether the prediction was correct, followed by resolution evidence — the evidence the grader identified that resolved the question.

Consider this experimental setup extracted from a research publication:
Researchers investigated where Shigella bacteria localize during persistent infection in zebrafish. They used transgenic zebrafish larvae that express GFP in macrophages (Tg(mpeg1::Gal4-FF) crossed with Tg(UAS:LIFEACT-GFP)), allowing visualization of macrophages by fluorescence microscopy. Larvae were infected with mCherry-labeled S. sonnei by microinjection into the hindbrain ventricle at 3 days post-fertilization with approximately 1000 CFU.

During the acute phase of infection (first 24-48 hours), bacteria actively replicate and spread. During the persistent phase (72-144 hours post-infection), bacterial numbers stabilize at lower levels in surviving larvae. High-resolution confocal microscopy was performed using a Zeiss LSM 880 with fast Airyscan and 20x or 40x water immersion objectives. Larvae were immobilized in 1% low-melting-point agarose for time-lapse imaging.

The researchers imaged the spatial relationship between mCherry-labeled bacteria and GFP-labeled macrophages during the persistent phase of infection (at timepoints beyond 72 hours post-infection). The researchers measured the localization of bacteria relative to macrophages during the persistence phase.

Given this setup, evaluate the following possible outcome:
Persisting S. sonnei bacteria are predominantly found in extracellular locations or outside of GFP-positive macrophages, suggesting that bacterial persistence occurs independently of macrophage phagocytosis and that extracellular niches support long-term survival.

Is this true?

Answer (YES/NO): NO